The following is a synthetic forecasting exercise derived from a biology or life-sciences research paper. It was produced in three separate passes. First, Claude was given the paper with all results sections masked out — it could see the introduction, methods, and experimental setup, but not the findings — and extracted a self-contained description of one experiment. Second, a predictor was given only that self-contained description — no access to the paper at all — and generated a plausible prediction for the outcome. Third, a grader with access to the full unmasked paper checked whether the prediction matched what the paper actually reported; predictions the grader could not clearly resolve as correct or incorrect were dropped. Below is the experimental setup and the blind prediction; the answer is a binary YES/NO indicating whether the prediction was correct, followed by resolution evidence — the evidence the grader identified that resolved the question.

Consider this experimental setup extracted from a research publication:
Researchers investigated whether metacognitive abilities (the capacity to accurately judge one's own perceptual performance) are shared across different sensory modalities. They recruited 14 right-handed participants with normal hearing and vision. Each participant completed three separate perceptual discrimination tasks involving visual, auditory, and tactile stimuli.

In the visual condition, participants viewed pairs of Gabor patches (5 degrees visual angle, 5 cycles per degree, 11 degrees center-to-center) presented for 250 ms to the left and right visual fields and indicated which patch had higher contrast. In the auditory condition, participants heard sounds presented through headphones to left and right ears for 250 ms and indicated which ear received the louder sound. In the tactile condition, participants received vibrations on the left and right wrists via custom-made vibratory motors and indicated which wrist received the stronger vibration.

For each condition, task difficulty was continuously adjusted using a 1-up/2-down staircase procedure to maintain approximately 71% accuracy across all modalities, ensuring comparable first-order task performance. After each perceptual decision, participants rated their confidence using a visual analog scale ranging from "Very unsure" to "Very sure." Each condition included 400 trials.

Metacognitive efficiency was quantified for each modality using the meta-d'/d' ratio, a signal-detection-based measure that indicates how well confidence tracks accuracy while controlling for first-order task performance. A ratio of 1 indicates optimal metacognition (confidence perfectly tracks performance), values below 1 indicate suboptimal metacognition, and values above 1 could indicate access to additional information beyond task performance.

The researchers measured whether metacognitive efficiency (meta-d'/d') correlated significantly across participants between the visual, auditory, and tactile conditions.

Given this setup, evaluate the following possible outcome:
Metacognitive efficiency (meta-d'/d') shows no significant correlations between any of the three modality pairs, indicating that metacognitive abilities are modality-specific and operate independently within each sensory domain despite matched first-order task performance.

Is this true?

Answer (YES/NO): NO